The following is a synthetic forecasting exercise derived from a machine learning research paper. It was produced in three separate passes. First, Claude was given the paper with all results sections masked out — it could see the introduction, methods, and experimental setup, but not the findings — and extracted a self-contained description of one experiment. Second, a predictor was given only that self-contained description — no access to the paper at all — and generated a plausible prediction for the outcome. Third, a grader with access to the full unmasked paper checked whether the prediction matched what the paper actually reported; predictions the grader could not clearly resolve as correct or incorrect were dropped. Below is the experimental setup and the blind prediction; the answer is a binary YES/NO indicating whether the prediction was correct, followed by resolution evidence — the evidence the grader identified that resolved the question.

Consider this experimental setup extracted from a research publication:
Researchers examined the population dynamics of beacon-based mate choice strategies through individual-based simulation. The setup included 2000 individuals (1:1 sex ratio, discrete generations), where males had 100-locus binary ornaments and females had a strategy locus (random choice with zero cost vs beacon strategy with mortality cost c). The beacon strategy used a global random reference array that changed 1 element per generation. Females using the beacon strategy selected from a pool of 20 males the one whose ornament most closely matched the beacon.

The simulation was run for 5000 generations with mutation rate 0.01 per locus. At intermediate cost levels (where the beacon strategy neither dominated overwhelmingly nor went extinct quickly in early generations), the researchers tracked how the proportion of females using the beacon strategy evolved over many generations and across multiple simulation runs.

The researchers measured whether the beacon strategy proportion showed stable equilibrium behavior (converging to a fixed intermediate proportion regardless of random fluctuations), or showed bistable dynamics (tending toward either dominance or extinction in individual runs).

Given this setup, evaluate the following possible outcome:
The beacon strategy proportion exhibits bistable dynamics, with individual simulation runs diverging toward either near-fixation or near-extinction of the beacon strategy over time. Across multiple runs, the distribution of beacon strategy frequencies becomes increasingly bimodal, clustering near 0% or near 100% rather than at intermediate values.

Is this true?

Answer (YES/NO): YES